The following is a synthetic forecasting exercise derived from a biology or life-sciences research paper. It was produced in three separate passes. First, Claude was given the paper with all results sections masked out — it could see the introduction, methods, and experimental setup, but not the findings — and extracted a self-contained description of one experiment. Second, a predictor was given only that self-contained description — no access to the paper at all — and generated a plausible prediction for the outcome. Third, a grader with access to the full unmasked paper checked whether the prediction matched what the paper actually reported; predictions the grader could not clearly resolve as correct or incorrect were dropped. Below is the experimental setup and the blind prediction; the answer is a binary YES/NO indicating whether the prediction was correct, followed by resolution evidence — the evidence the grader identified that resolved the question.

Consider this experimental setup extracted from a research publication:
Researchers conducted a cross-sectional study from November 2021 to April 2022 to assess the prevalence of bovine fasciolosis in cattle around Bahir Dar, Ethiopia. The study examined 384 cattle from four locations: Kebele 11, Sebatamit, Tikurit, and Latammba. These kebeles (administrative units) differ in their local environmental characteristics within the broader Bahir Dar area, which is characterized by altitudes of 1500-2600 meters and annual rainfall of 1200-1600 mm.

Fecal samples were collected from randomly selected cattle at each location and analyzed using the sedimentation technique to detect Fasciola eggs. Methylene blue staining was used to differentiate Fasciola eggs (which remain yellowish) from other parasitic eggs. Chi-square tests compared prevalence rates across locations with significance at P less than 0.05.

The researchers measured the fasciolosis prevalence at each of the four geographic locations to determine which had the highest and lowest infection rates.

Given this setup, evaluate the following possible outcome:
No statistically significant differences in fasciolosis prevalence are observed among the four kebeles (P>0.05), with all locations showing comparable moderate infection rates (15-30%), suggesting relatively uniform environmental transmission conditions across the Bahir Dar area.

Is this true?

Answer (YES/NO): NO